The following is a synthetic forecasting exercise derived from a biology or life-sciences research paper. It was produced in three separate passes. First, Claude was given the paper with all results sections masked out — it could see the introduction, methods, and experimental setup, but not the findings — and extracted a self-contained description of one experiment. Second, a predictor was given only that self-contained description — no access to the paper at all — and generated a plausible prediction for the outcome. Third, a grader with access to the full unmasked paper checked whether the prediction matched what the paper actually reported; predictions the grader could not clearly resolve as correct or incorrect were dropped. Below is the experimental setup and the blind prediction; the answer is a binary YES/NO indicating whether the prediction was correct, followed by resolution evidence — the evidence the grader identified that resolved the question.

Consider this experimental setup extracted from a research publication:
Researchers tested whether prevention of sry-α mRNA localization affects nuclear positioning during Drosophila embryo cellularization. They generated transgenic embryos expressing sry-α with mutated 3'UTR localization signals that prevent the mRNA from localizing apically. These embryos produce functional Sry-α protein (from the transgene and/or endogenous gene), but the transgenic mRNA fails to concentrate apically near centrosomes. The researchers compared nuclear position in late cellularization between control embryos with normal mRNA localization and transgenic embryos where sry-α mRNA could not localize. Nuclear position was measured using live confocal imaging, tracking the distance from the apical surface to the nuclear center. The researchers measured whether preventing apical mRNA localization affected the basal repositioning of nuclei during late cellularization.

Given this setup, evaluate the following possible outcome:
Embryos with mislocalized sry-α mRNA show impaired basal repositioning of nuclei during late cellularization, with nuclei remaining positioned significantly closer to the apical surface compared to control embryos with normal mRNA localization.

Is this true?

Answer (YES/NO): YES